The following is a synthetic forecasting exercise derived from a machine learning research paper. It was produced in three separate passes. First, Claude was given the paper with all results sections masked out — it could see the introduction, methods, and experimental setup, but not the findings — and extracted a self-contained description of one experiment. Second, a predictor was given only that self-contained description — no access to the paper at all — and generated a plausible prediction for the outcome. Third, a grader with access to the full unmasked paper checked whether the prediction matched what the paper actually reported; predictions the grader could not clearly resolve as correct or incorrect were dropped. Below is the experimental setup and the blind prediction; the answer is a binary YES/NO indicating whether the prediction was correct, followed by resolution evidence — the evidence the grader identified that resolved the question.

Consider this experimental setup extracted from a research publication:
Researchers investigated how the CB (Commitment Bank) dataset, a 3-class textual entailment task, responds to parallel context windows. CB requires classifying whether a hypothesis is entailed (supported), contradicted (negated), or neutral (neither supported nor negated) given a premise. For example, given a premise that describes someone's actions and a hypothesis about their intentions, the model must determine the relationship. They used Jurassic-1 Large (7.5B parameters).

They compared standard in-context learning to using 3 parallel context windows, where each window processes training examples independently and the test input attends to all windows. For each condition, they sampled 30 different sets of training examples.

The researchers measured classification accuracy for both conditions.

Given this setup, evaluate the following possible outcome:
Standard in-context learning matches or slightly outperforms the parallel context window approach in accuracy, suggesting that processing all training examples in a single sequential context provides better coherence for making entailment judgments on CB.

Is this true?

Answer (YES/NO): YES